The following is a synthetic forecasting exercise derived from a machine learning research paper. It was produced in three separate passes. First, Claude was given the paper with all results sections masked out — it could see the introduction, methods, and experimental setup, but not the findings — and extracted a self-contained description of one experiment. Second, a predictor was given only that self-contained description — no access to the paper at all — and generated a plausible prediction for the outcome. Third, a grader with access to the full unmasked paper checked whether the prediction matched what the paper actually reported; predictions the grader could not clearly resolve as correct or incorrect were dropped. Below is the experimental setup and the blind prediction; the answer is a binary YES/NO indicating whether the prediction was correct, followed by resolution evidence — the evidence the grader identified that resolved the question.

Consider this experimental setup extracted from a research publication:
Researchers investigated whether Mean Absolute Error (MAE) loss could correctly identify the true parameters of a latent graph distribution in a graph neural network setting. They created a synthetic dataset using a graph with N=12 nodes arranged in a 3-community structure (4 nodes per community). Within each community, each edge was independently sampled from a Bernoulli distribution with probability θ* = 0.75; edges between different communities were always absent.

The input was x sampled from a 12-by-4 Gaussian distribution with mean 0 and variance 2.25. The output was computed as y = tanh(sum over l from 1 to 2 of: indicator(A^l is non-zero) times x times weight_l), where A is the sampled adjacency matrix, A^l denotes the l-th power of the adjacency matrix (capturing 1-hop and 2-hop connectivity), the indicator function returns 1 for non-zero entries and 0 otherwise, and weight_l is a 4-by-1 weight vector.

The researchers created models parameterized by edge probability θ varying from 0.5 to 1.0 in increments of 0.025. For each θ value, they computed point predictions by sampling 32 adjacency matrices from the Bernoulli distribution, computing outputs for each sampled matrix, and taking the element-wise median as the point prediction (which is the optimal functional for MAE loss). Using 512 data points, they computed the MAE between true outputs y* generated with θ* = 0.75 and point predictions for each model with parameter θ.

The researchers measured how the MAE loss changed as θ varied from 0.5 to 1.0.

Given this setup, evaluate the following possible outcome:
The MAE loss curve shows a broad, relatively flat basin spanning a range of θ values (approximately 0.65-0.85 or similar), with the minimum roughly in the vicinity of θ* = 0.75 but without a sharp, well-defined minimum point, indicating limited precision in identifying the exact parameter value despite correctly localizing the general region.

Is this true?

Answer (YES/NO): NO